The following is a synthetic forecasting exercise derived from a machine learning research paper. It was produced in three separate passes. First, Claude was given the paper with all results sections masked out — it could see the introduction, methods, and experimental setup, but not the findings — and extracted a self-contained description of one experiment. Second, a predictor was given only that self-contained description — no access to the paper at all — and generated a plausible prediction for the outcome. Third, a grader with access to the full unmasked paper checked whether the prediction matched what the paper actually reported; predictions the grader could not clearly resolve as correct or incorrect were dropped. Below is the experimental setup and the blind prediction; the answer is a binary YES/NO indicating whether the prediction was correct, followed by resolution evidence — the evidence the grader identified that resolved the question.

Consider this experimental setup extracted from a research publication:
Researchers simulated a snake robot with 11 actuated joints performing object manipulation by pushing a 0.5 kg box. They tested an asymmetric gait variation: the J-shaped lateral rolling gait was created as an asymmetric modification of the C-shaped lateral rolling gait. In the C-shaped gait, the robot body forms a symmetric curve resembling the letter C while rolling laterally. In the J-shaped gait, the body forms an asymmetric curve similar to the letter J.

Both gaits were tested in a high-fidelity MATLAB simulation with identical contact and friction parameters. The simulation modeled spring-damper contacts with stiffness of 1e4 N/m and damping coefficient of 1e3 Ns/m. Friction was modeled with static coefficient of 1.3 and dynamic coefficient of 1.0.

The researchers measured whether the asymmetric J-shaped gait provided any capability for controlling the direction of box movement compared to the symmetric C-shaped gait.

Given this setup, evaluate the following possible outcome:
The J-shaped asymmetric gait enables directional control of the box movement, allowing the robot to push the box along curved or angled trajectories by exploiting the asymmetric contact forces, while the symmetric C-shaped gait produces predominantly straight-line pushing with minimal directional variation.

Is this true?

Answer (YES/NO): NO